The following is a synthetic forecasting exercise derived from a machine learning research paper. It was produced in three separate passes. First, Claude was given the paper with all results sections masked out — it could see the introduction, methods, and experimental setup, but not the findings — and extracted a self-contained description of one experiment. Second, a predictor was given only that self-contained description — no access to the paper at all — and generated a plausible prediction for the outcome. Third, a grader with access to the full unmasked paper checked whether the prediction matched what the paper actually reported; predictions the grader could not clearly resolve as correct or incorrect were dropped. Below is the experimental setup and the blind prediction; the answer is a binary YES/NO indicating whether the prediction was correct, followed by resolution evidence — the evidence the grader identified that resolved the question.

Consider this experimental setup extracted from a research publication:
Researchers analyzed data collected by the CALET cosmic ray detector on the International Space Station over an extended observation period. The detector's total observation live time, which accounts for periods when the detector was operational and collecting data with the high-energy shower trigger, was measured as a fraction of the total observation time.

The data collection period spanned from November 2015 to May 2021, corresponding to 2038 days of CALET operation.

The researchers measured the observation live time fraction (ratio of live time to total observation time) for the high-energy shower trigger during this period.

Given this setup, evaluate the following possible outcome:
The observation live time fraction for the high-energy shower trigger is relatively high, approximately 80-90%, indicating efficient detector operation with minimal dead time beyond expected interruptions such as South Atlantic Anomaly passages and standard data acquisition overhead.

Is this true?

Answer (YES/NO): YES